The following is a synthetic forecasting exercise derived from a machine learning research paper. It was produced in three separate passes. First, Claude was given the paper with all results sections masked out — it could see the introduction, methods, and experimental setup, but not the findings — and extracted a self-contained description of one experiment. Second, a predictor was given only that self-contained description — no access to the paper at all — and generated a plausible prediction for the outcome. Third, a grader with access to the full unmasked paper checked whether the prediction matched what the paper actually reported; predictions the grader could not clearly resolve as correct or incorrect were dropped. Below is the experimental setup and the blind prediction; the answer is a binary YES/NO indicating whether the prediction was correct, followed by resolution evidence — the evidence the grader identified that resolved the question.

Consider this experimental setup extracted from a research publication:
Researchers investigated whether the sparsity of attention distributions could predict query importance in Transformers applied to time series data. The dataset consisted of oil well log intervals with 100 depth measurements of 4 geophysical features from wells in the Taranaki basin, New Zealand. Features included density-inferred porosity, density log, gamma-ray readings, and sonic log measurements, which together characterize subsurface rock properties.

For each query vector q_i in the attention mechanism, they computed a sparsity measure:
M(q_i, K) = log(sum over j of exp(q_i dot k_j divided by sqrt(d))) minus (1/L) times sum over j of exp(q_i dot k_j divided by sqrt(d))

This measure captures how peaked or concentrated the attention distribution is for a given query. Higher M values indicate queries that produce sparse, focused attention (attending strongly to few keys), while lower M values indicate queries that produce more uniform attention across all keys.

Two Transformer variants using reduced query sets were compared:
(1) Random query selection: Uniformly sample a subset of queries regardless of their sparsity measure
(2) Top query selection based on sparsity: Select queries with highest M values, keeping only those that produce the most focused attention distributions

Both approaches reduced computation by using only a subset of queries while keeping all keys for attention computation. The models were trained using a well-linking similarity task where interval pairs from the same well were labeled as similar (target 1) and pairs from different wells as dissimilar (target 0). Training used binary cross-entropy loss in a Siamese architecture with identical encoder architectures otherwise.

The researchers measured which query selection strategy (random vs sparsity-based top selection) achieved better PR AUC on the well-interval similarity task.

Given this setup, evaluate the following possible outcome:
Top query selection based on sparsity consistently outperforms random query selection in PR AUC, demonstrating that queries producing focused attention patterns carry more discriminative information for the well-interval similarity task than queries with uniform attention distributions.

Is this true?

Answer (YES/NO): NO